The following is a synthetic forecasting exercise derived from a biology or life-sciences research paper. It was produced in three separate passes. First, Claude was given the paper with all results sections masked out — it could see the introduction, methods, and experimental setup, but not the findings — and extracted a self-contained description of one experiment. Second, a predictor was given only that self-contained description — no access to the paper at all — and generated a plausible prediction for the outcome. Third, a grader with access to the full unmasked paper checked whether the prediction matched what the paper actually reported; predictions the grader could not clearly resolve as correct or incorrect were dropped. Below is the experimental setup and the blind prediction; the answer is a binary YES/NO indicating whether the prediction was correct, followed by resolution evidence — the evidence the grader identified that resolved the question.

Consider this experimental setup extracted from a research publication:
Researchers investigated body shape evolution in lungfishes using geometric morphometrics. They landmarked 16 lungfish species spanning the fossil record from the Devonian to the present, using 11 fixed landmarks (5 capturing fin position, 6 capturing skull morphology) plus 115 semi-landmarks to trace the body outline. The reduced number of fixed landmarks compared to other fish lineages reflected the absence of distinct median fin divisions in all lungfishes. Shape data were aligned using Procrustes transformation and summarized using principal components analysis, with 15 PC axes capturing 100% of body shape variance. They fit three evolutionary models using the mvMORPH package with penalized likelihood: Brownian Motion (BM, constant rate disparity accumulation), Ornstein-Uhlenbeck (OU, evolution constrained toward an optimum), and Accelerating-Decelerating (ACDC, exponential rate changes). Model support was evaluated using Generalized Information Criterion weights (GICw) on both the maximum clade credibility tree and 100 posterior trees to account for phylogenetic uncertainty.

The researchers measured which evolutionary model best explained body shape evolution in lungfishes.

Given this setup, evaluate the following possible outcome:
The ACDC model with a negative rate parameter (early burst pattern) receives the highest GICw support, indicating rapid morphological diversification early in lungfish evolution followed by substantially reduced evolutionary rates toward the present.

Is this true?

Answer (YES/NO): NO